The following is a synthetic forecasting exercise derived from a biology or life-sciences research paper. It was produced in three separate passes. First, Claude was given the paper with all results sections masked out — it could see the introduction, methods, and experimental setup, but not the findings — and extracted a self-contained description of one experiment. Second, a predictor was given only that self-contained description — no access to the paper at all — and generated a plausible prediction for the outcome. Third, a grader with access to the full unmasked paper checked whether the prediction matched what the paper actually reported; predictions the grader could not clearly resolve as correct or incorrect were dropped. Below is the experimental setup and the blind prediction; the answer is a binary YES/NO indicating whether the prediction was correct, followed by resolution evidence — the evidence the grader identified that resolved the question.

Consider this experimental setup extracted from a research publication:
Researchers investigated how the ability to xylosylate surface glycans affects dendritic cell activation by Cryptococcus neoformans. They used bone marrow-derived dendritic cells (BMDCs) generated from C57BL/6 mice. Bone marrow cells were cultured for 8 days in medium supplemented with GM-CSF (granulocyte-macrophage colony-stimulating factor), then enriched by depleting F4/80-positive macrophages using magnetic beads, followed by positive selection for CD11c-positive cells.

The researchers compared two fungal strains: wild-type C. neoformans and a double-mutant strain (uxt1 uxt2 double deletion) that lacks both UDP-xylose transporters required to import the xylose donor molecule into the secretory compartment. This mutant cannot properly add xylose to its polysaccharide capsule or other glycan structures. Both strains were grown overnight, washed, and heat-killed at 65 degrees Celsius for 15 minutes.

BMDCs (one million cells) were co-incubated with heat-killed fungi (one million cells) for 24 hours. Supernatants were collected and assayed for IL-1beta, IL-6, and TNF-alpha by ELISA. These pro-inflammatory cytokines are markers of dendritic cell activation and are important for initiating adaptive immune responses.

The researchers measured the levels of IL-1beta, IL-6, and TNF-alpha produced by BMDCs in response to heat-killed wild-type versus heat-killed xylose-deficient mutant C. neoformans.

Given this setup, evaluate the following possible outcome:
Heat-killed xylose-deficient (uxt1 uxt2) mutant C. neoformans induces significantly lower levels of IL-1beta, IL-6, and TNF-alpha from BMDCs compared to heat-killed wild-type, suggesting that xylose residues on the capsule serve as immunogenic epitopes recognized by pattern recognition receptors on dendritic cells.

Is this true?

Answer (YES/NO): NO